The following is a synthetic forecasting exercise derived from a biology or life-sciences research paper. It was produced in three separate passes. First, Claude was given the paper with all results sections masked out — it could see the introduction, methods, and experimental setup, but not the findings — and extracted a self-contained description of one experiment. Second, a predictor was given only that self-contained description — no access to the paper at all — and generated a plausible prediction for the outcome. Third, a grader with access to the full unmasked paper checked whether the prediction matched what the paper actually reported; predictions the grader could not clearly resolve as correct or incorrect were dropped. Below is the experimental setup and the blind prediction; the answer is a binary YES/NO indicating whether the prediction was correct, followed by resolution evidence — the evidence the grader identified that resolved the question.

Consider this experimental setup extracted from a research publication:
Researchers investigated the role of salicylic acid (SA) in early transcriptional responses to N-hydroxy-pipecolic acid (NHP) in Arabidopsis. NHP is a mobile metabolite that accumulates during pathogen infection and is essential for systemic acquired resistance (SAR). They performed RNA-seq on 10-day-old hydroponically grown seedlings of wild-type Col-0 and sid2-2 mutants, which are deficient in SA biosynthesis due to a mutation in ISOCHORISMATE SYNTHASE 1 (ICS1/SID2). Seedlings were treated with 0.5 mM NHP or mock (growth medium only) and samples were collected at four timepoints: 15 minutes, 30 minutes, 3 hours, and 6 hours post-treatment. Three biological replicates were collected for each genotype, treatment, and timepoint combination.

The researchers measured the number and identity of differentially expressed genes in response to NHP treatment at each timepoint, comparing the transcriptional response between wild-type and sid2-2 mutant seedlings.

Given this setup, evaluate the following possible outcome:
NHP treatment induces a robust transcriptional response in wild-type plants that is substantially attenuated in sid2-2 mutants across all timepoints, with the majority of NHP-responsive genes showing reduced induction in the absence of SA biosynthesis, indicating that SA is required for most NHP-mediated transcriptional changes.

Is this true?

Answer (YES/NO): NO